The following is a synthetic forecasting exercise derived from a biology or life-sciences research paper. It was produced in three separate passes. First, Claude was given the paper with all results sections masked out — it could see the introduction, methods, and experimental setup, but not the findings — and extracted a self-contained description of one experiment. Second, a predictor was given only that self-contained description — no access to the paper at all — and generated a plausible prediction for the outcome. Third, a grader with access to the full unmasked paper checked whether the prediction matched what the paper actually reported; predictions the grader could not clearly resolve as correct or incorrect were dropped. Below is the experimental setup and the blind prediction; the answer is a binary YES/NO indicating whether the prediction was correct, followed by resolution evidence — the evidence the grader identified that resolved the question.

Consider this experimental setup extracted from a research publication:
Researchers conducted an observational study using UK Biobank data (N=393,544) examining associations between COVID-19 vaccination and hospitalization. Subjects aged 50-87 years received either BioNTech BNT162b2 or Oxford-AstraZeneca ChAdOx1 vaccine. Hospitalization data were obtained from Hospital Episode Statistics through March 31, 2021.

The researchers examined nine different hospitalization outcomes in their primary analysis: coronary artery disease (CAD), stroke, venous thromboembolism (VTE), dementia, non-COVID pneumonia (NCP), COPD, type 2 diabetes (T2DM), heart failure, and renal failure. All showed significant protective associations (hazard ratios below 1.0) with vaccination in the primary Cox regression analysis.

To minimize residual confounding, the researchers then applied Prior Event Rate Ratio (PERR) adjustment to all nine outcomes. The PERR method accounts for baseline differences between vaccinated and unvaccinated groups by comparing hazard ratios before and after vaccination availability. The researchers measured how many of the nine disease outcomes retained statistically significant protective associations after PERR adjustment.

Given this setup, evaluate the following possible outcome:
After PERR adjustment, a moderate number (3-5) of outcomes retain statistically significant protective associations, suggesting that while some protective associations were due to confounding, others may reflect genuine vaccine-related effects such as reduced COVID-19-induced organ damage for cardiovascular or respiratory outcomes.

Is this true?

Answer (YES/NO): NO